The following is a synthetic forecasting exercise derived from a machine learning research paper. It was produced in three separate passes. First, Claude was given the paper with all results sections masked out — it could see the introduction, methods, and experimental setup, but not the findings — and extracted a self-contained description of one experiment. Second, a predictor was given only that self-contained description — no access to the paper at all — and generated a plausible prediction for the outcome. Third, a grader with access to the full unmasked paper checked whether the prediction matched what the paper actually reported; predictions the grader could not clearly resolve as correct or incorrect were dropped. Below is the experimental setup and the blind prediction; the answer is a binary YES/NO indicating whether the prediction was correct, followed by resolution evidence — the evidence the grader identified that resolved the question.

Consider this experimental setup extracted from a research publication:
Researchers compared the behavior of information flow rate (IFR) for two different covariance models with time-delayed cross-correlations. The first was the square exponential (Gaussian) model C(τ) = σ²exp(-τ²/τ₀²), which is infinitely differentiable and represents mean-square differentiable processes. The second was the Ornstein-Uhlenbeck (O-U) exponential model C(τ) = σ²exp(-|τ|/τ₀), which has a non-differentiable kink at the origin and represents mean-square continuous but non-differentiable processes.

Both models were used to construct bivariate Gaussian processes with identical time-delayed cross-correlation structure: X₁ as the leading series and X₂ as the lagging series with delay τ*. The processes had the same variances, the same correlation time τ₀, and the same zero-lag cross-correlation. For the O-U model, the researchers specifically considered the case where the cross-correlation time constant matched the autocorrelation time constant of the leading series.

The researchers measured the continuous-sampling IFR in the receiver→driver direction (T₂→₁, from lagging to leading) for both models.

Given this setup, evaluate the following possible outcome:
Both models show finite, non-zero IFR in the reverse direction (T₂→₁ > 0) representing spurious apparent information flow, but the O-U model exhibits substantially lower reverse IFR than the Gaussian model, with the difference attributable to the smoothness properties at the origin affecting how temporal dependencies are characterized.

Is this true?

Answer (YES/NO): NO